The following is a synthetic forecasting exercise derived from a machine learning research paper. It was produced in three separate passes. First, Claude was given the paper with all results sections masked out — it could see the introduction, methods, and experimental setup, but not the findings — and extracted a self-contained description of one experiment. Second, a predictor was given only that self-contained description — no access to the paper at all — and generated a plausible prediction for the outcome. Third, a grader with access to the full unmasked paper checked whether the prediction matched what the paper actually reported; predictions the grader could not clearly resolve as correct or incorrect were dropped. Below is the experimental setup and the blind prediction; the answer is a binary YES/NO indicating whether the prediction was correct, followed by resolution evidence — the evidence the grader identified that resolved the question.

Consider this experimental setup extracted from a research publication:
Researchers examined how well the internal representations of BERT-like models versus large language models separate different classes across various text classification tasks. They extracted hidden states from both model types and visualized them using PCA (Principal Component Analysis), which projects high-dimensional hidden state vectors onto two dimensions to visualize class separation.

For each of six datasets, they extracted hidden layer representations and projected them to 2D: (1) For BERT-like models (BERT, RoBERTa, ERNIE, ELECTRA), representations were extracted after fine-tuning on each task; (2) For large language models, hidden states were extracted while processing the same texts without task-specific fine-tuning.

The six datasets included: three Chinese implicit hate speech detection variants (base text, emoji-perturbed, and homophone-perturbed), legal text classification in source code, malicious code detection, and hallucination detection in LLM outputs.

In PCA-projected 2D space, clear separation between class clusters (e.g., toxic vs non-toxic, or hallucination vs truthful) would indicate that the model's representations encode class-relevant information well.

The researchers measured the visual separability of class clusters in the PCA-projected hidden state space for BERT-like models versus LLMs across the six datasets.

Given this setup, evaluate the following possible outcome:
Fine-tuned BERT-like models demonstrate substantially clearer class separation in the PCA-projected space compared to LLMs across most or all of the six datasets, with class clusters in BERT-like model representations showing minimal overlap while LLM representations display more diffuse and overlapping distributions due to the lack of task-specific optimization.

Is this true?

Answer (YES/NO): NO